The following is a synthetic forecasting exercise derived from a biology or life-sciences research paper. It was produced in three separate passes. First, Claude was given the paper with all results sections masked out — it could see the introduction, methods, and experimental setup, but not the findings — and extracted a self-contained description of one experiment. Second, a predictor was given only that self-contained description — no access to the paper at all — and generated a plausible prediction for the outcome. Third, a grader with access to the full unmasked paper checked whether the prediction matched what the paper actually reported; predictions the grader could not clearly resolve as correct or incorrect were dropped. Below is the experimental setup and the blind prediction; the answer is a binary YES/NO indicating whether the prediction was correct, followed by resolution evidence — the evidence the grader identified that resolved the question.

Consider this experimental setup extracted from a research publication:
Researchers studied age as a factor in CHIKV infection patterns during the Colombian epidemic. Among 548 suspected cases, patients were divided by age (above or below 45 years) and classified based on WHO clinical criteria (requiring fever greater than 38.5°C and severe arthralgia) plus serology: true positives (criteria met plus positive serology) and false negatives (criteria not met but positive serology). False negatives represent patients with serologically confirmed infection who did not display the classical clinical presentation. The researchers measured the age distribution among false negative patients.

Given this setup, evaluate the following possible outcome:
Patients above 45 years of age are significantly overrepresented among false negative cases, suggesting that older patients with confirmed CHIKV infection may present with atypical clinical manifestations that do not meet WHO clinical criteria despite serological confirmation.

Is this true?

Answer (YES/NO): YES